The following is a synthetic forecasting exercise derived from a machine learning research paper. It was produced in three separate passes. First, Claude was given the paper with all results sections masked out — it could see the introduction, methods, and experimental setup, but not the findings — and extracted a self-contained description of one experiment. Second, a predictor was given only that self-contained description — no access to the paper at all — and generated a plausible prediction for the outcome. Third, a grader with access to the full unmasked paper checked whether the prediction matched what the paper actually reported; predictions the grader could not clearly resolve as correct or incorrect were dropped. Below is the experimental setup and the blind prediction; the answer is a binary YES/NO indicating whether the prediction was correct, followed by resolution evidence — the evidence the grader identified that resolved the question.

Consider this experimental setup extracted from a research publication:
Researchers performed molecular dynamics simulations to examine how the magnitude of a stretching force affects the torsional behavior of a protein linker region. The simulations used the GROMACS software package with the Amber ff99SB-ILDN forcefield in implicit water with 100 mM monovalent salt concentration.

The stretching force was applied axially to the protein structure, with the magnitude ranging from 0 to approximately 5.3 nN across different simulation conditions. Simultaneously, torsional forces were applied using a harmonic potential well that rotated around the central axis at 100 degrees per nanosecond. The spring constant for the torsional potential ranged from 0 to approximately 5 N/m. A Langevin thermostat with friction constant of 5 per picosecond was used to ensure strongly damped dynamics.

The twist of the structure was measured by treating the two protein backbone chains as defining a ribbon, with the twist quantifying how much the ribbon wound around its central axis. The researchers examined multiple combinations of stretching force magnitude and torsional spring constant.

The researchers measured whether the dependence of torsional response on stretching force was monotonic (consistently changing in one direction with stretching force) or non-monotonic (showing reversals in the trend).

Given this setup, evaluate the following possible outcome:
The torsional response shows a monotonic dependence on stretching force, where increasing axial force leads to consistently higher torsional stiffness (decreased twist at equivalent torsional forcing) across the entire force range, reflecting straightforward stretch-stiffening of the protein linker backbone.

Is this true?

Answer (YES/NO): YES